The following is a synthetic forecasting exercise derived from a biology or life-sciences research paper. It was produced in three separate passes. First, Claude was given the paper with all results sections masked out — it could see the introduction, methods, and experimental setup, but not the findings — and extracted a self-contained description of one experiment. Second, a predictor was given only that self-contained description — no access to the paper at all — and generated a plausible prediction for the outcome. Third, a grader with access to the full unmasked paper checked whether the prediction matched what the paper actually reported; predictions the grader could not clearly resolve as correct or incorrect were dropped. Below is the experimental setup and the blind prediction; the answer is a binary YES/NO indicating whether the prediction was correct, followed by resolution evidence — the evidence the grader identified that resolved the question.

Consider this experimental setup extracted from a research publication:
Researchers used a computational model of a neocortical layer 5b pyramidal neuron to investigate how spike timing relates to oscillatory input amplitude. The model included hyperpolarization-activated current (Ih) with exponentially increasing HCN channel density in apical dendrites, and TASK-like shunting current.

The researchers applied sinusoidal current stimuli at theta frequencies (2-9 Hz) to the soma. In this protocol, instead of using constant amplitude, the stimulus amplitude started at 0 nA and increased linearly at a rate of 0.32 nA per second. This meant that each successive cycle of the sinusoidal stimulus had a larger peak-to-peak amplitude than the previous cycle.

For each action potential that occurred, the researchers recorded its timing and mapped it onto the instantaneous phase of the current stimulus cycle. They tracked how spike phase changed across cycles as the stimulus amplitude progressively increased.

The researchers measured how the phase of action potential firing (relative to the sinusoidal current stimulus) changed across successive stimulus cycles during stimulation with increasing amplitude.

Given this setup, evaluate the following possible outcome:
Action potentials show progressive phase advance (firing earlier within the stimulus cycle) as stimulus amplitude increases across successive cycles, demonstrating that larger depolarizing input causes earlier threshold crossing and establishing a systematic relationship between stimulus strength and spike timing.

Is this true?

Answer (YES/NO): YES